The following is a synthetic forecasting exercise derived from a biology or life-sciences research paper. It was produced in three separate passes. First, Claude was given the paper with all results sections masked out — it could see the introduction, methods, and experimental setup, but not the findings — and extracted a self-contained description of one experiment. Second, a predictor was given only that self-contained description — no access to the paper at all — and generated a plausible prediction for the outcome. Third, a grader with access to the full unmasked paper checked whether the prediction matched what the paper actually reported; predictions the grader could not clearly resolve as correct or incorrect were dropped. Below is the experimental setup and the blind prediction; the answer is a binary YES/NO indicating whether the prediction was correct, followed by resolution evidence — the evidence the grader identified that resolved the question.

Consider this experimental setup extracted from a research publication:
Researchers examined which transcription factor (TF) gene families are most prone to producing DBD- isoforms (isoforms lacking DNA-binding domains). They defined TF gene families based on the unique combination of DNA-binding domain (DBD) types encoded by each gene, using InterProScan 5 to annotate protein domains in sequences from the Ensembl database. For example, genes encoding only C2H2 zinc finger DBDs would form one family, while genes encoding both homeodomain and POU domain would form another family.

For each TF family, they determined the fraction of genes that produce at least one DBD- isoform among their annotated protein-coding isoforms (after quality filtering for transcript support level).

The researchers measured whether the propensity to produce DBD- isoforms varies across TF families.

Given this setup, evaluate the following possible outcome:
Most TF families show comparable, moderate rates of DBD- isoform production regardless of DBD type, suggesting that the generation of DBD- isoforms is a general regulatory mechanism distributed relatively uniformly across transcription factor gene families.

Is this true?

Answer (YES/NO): NO